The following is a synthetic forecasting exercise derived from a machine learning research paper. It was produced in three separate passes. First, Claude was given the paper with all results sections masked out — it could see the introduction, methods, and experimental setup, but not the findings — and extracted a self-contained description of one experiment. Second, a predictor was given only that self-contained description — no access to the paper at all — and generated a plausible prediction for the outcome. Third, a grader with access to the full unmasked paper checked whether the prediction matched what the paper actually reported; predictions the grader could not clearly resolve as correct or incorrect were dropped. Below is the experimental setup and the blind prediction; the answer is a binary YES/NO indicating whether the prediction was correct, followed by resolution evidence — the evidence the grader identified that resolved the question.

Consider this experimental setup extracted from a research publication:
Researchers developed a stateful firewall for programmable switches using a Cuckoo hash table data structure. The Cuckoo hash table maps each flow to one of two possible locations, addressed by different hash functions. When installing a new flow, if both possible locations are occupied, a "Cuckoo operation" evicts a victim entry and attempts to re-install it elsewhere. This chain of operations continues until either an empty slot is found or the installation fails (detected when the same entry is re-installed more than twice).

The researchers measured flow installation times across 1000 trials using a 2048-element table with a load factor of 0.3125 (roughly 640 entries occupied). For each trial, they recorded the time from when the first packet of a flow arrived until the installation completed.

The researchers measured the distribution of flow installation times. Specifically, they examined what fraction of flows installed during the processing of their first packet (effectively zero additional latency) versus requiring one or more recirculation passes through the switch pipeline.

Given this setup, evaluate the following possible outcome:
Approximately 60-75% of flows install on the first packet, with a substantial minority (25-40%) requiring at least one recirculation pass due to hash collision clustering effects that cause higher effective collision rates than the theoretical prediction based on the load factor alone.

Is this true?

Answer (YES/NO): NO